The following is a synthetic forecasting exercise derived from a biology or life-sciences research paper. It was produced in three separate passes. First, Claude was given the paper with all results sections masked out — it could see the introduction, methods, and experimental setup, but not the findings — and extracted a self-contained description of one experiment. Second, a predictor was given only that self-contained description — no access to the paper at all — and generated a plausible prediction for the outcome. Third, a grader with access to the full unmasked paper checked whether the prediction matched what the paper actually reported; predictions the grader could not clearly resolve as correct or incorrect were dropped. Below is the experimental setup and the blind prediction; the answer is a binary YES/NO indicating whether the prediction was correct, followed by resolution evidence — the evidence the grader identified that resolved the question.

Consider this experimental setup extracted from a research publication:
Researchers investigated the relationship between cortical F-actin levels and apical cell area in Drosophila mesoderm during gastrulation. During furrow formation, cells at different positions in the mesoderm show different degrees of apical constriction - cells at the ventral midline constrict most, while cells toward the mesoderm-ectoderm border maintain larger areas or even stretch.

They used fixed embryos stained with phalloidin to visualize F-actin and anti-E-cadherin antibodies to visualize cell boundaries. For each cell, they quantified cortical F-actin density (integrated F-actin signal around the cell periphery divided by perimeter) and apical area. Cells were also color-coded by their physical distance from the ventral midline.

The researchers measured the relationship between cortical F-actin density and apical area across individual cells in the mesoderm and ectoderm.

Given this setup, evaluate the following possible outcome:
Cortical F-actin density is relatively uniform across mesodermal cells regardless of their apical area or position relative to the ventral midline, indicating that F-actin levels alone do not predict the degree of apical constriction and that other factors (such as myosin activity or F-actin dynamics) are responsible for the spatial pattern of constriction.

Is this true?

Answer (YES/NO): NO